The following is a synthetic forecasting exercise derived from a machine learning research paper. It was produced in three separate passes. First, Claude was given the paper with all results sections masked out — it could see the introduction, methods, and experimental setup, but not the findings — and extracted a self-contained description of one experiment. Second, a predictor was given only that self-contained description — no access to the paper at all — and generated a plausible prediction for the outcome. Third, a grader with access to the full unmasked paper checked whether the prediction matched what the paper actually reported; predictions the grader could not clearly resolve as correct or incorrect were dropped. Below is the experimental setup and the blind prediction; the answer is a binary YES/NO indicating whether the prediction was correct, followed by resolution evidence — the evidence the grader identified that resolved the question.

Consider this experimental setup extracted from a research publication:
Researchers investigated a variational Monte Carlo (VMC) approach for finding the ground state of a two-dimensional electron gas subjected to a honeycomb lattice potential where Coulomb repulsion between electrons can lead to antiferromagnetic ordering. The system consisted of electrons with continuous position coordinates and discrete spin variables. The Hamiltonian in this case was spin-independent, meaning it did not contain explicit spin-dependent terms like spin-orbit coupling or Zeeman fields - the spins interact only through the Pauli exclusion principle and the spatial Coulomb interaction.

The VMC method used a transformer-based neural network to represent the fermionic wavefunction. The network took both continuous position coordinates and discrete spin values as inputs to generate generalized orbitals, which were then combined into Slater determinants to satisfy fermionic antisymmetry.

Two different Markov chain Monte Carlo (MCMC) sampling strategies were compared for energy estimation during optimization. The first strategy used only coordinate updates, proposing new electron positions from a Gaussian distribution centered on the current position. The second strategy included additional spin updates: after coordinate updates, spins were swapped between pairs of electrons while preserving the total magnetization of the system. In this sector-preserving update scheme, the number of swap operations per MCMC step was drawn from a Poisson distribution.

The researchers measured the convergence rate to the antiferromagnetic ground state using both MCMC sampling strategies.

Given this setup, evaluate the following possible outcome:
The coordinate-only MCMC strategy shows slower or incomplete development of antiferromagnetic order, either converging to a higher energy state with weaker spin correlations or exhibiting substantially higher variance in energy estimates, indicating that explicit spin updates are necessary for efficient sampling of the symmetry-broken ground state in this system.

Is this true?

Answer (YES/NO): NO